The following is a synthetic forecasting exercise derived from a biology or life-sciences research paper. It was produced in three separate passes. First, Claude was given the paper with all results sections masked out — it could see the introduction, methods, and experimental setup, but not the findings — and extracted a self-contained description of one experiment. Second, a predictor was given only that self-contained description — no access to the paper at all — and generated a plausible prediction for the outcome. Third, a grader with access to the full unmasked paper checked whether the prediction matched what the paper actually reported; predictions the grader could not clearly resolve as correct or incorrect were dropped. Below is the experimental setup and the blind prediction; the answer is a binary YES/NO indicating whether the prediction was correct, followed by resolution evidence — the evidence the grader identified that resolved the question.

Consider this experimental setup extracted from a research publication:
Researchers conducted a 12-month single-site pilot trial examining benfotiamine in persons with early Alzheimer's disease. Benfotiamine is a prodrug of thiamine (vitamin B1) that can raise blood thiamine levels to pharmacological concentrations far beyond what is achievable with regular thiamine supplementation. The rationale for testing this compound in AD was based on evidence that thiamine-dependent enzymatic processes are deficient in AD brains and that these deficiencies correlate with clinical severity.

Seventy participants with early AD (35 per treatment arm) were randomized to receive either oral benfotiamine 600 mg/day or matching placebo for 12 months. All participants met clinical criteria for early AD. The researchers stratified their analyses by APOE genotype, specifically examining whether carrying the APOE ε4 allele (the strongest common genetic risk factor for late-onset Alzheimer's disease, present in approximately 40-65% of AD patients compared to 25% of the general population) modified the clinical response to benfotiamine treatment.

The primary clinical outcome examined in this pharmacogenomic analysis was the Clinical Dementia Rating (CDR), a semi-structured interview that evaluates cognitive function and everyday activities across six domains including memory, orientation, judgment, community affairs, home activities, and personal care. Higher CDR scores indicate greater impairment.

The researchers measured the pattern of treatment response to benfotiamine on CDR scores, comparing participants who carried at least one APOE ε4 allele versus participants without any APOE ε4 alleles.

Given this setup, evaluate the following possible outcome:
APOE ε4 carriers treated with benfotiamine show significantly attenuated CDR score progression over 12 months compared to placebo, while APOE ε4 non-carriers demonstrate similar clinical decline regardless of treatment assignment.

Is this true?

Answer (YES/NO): NO